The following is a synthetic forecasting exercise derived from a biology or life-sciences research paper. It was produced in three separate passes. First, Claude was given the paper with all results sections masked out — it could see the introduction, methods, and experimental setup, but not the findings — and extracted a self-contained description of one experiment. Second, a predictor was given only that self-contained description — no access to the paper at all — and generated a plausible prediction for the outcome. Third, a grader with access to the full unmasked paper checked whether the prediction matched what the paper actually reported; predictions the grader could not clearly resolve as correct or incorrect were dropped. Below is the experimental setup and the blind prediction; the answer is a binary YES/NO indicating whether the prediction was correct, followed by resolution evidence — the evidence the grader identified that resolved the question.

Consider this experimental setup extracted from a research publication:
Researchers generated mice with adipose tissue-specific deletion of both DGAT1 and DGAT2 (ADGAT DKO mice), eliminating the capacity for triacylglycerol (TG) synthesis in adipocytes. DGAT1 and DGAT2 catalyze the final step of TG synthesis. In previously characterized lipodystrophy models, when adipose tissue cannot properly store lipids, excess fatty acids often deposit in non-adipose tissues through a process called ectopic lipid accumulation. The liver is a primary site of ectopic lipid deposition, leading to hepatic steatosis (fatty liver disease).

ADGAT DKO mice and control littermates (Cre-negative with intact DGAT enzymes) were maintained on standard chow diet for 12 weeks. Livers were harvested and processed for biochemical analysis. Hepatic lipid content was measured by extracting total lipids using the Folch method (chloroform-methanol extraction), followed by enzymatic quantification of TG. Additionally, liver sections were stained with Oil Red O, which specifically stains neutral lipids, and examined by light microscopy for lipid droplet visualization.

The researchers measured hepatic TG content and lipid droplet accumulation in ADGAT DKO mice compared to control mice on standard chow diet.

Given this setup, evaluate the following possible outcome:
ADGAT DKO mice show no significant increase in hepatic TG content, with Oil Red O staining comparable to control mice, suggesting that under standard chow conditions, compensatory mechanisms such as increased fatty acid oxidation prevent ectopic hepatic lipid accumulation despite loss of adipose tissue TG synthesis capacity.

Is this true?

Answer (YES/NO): NO